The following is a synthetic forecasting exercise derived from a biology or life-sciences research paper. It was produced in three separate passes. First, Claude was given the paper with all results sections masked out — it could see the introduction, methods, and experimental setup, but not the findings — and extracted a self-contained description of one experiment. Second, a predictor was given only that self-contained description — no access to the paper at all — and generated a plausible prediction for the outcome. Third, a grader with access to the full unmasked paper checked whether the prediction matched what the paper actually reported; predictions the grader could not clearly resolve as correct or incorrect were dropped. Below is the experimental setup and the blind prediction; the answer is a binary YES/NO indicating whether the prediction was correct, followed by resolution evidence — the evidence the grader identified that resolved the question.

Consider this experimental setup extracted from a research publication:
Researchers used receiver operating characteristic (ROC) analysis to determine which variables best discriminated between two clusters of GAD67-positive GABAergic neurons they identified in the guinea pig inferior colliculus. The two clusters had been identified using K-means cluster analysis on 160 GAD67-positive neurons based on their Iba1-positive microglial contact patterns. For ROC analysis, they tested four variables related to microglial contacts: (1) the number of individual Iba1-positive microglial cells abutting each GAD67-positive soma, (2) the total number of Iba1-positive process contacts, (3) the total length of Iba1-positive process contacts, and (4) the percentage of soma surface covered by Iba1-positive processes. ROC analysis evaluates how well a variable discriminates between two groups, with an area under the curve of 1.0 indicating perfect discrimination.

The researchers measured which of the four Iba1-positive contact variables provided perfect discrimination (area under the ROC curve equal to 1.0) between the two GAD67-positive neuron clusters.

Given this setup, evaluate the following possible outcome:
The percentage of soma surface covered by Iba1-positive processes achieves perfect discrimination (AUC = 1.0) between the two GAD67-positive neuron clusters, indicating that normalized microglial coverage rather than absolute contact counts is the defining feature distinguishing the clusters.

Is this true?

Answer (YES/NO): NO